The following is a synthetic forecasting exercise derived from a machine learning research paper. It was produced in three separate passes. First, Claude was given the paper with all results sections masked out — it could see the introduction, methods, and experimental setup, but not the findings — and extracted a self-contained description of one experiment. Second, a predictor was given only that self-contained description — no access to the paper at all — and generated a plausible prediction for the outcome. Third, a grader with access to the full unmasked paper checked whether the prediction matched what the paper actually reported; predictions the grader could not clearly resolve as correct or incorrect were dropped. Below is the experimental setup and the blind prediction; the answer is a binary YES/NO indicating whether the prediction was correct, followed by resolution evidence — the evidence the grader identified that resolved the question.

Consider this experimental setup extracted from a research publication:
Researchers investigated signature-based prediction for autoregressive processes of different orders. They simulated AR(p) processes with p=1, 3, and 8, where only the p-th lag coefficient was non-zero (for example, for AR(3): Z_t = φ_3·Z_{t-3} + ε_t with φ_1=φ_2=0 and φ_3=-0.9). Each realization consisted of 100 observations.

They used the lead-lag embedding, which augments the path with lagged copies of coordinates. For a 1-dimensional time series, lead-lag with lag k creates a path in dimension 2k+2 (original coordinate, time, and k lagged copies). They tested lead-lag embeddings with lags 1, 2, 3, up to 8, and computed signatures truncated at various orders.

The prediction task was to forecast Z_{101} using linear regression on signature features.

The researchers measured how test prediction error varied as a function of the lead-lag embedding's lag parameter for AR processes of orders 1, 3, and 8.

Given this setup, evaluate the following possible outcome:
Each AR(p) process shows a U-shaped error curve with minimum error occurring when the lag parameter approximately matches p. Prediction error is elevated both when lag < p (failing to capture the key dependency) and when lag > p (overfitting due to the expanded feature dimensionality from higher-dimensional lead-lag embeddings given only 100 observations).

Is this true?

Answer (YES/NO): NO